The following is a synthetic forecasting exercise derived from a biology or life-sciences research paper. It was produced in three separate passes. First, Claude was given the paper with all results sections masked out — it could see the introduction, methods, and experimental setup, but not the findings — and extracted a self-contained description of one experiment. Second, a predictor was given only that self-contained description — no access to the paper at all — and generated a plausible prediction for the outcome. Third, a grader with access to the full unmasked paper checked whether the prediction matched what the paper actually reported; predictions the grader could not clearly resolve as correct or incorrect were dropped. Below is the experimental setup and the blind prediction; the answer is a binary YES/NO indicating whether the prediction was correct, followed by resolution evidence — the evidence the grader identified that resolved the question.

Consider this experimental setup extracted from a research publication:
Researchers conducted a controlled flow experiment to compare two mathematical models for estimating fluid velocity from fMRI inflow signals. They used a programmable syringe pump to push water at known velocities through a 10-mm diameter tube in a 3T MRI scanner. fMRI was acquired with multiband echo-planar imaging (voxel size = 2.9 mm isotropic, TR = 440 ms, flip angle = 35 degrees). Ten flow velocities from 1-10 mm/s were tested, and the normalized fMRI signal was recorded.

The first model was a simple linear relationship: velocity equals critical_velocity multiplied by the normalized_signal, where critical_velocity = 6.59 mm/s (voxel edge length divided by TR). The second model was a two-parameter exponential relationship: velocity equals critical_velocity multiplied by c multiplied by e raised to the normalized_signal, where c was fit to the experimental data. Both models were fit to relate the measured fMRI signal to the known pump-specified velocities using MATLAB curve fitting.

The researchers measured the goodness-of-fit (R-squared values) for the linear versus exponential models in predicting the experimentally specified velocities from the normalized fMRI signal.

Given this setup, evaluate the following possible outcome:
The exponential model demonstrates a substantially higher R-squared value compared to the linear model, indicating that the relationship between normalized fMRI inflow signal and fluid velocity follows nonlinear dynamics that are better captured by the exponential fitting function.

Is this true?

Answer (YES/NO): YES